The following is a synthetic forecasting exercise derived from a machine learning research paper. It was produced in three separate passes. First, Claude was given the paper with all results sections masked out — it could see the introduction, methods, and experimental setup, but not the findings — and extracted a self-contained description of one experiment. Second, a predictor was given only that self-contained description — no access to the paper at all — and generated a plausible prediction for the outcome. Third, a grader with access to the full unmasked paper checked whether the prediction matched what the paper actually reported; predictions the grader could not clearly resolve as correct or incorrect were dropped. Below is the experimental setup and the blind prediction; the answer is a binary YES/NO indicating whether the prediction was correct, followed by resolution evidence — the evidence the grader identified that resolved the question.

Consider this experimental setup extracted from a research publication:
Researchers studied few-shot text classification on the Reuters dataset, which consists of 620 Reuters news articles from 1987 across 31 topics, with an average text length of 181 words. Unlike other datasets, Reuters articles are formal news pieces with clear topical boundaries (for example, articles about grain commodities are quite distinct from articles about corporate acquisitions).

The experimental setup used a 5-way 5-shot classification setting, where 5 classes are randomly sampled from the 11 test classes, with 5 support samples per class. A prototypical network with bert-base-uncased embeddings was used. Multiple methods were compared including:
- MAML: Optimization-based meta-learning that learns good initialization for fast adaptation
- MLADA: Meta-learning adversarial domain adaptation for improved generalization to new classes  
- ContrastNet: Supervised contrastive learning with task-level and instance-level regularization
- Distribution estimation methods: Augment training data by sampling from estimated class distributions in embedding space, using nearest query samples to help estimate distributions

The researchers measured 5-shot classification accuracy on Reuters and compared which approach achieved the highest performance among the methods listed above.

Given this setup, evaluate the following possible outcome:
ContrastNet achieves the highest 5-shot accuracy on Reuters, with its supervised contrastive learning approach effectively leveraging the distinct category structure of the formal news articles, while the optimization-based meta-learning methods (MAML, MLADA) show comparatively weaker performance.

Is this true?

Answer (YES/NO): NO